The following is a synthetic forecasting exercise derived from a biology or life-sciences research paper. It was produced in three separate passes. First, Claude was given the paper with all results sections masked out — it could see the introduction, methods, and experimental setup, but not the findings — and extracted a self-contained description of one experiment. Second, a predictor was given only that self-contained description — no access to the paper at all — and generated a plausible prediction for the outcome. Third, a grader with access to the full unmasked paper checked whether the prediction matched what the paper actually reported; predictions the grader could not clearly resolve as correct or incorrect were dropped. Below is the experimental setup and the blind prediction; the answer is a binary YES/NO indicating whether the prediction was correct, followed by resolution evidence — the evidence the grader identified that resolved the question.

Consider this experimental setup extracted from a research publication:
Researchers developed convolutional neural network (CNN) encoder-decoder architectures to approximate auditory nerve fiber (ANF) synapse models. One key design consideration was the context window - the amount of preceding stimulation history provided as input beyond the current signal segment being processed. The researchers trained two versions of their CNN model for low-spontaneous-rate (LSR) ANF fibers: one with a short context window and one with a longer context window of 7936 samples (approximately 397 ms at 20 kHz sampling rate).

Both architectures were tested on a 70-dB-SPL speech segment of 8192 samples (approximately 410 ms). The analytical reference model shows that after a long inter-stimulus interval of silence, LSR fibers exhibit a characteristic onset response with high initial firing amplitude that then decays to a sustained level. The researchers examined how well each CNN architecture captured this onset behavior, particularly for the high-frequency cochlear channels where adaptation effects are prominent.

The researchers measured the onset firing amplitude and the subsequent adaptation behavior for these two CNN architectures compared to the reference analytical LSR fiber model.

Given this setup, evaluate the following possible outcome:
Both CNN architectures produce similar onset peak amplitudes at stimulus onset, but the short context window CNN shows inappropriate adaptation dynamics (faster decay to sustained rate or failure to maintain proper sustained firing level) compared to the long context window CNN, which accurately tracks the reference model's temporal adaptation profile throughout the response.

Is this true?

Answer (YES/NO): NO